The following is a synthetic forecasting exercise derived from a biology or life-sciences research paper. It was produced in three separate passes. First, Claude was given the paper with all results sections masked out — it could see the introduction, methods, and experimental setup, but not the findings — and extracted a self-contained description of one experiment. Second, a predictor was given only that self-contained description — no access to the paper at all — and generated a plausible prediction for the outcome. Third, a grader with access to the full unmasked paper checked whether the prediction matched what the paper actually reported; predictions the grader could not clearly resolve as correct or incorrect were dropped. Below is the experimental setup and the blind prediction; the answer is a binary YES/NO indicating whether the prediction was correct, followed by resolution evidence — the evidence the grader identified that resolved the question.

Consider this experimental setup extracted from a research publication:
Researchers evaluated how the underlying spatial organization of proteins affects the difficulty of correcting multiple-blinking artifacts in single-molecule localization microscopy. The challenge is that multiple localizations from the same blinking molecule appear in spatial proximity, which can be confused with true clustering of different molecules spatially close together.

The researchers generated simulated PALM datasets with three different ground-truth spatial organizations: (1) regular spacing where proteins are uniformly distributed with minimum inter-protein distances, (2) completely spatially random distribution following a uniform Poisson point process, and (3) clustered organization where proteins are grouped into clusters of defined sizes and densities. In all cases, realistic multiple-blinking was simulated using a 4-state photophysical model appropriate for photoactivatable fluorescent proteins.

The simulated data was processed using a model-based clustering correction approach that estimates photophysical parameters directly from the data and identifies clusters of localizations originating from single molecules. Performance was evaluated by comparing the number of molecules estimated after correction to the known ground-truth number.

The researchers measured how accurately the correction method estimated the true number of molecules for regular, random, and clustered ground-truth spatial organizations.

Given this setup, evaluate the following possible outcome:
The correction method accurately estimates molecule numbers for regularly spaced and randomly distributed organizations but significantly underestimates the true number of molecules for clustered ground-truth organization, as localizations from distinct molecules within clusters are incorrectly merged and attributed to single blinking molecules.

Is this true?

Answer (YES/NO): NO